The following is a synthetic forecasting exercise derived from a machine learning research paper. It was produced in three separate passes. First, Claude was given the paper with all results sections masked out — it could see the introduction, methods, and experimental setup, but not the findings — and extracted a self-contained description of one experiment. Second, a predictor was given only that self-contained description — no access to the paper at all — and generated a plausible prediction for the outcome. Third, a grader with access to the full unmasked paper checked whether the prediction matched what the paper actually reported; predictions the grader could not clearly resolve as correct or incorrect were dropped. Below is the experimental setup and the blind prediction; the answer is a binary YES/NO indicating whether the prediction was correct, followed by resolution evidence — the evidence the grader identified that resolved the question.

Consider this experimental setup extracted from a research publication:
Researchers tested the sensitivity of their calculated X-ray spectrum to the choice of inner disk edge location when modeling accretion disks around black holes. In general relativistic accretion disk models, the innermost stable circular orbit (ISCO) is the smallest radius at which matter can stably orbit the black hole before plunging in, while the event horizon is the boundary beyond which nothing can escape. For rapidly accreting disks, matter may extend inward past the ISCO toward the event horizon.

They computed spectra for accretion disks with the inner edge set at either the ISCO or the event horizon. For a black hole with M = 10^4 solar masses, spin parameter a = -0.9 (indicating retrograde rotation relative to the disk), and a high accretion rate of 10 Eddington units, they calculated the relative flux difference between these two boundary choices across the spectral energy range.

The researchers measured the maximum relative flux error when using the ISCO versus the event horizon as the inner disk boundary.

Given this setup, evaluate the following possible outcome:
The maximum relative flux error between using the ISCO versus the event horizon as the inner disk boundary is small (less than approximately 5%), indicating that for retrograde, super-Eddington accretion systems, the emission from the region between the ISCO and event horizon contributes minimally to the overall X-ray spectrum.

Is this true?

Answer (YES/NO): YES